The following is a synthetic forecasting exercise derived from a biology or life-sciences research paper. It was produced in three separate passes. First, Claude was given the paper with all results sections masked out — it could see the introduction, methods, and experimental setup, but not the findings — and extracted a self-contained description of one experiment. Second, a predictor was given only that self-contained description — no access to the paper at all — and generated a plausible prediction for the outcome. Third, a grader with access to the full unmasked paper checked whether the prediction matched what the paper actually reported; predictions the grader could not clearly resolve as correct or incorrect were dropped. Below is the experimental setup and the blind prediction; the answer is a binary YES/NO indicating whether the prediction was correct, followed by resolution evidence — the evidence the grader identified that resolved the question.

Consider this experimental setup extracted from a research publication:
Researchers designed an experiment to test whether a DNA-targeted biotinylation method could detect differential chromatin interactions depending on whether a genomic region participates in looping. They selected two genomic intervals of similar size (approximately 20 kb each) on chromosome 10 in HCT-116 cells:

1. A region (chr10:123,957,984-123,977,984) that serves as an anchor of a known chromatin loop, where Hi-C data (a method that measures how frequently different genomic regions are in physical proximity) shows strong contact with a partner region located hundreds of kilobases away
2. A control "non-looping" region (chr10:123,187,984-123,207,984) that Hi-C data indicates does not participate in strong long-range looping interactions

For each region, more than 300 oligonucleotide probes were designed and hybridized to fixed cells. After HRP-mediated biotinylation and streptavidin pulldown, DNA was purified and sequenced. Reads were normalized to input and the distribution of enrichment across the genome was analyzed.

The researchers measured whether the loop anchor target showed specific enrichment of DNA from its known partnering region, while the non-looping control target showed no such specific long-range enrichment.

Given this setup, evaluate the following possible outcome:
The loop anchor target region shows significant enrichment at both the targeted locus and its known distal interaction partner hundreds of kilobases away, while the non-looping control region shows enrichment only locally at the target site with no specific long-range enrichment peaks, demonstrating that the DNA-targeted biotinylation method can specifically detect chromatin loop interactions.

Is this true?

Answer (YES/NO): YES